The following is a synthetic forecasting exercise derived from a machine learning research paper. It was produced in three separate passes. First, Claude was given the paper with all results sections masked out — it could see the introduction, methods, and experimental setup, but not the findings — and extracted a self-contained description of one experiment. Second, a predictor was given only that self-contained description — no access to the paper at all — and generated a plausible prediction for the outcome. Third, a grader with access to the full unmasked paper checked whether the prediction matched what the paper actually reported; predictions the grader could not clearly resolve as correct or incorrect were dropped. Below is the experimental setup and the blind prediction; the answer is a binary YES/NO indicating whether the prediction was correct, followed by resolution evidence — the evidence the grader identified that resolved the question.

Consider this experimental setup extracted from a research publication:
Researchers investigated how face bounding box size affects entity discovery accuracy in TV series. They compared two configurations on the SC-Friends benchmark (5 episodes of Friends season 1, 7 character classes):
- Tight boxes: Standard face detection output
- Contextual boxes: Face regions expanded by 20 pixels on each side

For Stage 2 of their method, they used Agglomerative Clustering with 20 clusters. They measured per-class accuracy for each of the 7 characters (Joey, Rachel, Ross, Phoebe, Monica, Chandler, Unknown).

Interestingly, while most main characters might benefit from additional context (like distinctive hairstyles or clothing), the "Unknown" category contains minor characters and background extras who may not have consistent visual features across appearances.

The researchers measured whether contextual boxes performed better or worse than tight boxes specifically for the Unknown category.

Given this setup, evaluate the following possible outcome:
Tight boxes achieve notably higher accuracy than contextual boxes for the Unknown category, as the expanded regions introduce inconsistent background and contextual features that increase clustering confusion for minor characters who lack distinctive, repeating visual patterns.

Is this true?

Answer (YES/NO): NO